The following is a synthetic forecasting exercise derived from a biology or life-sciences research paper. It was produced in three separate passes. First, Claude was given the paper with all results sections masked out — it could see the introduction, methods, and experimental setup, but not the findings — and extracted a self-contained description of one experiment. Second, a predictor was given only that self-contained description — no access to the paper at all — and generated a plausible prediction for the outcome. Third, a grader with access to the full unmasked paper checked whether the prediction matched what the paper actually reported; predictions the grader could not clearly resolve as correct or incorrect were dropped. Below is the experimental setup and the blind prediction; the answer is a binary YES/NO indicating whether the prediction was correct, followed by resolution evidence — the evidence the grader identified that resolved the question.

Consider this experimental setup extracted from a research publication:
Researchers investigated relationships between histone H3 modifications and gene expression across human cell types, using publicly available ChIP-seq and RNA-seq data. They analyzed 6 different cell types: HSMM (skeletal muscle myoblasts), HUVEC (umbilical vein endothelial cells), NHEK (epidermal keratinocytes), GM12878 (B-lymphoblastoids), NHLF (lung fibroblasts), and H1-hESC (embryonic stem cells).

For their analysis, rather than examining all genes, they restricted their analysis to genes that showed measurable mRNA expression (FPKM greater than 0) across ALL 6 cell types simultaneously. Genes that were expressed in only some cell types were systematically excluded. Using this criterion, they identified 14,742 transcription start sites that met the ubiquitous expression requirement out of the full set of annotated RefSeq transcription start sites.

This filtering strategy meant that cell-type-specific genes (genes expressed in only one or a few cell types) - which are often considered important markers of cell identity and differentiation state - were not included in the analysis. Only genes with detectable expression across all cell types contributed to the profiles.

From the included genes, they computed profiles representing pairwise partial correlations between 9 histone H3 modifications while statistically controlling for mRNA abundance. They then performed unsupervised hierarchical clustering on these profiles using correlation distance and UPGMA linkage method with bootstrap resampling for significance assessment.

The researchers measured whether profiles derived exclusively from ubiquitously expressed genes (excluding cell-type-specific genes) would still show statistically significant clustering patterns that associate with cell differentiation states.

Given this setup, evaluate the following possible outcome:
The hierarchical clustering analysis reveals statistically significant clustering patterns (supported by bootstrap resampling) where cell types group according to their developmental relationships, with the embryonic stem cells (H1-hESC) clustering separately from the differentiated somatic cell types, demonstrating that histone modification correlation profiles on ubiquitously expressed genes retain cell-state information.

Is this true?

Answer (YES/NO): YES